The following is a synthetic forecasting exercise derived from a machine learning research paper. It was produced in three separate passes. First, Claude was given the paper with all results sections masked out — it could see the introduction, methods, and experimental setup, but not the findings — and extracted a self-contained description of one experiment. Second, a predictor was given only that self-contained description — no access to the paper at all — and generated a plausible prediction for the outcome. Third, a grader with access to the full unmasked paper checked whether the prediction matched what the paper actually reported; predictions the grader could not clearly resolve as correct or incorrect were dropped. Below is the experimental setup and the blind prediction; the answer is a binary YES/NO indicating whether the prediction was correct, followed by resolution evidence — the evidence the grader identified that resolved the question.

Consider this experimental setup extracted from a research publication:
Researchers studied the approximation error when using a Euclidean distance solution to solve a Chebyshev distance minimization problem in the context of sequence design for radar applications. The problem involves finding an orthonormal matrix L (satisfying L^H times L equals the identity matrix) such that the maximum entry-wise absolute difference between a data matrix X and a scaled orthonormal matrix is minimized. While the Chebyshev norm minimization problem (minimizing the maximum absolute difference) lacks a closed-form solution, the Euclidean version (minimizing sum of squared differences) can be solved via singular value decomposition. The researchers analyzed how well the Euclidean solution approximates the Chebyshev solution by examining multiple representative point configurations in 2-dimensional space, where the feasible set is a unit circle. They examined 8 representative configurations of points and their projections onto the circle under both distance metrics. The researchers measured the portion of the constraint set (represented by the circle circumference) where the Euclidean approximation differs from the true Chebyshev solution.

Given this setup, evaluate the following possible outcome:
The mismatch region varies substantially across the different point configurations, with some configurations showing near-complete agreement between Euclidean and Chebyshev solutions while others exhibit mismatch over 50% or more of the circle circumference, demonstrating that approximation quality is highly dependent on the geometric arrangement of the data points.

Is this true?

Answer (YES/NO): NO